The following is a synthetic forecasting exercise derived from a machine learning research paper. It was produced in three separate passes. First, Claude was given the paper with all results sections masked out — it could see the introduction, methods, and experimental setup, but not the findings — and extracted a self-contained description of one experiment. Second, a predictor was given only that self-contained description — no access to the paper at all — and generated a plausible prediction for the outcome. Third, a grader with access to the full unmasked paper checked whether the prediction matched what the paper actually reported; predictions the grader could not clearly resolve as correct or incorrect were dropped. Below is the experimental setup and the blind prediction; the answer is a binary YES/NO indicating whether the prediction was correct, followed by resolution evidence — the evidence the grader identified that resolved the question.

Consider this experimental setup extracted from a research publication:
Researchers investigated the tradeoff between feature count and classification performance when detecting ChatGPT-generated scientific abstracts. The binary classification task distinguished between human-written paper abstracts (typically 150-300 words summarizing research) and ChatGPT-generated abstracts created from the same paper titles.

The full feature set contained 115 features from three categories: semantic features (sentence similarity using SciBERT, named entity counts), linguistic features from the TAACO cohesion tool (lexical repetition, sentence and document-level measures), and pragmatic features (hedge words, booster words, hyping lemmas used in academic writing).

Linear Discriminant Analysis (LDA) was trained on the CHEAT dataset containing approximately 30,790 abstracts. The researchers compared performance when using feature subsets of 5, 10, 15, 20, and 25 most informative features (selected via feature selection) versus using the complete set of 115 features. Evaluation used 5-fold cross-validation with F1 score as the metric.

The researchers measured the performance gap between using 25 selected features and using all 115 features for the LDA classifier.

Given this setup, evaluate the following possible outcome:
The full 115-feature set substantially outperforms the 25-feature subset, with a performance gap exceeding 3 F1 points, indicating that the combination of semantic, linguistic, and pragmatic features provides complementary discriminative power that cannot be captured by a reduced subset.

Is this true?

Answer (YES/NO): NO